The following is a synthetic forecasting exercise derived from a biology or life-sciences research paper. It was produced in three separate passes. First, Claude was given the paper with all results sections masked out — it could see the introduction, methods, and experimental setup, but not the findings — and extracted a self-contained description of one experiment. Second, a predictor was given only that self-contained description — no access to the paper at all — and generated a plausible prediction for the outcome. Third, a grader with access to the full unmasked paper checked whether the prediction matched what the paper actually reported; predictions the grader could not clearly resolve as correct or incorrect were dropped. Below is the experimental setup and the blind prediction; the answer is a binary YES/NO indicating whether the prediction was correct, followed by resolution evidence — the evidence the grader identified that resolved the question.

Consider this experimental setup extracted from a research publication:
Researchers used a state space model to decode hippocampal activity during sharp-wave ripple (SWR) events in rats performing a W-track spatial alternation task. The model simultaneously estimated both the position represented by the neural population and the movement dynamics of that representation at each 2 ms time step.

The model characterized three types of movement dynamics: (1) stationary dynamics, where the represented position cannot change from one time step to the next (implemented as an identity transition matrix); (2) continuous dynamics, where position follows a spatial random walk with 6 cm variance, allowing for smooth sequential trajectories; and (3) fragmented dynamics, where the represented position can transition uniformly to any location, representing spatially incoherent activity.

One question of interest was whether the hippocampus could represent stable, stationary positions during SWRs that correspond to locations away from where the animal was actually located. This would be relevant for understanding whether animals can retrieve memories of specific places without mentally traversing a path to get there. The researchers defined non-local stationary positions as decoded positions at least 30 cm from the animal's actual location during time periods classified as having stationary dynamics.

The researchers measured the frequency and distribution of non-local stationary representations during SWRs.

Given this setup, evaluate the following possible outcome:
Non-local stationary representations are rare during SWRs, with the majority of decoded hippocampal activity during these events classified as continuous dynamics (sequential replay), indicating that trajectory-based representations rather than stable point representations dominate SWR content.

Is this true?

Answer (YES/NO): NO